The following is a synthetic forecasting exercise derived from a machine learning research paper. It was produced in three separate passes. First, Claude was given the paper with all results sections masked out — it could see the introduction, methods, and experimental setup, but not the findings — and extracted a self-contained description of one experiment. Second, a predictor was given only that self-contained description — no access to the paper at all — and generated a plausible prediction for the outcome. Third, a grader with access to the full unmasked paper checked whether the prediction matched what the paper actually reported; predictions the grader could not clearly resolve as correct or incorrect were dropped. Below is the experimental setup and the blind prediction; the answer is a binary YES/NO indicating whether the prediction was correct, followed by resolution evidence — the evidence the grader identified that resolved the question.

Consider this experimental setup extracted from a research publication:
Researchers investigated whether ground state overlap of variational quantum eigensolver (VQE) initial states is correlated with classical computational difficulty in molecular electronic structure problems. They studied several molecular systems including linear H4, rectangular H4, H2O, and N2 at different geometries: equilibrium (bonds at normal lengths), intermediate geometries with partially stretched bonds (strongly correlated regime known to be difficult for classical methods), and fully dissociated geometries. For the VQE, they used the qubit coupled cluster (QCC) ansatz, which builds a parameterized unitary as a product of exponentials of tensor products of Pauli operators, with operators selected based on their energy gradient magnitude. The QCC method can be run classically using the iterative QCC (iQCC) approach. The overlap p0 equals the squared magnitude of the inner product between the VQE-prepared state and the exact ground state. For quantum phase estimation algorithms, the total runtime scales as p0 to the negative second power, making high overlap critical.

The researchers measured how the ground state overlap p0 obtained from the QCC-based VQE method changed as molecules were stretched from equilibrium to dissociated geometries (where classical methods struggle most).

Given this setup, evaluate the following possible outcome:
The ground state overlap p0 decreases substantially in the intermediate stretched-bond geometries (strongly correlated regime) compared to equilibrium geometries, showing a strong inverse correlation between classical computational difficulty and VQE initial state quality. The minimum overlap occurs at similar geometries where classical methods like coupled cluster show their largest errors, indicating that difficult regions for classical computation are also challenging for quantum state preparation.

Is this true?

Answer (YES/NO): NO